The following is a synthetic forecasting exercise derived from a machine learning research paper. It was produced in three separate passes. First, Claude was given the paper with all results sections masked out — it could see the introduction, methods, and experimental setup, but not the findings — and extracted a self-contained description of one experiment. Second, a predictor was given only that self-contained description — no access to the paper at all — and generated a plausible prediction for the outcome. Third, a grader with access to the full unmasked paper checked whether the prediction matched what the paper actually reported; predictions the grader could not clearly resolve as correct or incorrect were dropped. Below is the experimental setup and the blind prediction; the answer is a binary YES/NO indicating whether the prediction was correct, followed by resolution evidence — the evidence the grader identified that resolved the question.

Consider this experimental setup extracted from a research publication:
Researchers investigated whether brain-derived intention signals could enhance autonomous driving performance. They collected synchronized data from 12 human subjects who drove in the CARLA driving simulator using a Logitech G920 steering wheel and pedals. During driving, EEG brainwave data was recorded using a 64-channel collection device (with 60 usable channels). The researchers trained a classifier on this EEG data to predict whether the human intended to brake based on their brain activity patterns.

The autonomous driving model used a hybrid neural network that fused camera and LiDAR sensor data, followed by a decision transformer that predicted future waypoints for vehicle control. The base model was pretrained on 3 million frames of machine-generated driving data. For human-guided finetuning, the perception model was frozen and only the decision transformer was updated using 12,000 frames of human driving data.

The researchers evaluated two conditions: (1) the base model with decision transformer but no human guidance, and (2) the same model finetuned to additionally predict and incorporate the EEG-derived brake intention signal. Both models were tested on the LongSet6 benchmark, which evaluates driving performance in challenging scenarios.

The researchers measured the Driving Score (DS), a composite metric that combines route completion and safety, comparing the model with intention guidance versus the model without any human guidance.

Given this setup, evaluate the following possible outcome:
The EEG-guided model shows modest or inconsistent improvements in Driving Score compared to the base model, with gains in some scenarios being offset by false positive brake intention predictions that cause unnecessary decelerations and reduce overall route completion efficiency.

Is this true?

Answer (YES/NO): NO